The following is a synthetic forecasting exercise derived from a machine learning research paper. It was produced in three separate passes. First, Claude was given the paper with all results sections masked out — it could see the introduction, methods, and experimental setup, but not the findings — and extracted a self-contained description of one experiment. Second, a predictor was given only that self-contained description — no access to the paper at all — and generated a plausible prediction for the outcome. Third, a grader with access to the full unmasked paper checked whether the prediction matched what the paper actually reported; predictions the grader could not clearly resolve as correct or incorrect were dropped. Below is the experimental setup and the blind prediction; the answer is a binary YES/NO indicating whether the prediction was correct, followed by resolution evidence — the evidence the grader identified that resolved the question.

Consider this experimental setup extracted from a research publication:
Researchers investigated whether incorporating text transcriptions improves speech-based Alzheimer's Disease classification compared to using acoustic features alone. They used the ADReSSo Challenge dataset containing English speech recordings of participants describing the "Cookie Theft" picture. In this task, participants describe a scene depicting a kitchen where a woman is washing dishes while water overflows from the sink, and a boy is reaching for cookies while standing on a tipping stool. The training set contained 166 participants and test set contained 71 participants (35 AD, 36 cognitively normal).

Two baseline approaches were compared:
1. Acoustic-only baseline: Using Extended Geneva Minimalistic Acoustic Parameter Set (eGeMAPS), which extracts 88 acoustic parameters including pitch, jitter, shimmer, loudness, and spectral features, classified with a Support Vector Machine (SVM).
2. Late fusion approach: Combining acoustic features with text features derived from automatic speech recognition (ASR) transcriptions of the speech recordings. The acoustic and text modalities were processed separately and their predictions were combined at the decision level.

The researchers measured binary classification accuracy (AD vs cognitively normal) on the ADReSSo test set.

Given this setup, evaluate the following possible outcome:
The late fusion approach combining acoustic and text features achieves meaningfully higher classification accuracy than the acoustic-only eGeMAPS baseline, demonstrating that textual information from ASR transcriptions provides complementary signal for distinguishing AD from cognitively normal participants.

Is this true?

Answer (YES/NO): YES